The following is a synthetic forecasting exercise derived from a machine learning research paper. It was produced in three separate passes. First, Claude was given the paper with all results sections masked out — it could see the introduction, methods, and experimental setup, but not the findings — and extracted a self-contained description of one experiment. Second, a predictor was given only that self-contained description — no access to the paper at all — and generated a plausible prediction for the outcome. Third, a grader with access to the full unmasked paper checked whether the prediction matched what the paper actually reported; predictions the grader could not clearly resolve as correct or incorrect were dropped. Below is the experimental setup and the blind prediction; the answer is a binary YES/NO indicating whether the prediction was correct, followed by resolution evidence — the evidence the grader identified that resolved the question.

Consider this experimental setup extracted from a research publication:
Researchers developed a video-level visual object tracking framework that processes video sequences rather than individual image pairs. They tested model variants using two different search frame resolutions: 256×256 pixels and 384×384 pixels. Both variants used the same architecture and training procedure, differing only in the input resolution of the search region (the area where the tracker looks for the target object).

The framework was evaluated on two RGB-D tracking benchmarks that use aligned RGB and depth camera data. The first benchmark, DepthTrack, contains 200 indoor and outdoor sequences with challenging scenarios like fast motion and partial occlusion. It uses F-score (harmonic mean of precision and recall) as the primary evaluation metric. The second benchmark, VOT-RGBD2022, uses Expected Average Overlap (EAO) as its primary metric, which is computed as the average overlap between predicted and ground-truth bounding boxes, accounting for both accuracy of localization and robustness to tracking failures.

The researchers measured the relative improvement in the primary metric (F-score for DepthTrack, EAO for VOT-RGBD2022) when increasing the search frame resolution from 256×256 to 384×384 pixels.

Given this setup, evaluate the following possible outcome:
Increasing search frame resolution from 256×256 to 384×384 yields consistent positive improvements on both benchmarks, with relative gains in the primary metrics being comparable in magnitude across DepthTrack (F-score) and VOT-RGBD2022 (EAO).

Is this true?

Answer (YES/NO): NO